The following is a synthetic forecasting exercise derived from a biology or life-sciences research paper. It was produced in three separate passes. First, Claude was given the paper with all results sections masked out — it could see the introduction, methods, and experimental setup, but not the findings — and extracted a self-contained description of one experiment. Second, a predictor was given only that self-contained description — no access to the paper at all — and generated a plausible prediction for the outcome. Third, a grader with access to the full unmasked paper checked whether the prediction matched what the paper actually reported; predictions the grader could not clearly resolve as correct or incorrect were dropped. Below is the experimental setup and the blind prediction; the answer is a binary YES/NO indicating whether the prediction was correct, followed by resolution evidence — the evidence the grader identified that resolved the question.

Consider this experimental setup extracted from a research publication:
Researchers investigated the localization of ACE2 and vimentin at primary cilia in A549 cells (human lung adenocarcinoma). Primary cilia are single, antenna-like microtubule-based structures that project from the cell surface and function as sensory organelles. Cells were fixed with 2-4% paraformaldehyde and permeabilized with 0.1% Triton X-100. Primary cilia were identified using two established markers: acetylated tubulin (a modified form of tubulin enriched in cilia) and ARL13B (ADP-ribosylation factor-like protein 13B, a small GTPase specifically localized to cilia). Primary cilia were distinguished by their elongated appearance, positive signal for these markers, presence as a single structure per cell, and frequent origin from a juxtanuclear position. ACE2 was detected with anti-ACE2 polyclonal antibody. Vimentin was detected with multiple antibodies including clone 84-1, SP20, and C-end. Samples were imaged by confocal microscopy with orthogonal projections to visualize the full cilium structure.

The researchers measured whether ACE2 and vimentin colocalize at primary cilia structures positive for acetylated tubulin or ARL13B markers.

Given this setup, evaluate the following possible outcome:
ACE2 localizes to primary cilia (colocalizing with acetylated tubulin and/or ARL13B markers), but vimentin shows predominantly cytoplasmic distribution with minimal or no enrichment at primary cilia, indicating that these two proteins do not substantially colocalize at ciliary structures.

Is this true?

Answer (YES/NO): NO